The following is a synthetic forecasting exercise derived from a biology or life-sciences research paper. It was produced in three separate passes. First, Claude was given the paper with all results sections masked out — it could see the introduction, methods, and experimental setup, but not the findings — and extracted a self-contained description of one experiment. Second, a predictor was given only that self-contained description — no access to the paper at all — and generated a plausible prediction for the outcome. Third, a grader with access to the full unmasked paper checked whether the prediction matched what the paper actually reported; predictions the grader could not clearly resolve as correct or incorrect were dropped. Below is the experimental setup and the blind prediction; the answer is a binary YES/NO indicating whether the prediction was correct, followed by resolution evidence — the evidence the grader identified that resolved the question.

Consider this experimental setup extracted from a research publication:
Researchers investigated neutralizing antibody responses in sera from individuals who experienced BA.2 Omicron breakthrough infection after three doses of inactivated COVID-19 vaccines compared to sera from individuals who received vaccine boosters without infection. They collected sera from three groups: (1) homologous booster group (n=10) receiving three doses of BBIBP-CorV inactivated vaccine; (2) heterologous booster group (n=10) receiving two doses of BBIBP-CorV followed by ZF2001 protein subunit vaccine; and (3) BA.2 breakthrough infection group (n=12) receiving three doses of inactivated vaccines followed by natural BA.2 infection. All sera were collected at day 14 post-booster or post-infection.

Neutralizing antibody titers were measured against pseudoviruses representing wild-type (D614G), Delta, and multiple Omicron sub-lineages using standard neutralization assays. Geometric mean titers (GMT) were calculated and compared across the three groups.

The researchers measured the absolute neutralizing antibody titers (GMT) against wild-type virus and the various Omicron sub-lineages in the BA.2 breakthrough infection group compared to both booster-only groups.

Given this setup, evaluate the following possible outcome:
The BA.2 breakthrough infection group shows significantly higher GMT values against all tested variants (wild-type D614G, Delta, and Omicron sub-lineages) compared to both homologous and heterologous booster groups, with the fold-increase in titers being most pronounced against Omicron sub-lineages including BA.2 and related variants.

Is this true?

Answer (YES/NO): NO